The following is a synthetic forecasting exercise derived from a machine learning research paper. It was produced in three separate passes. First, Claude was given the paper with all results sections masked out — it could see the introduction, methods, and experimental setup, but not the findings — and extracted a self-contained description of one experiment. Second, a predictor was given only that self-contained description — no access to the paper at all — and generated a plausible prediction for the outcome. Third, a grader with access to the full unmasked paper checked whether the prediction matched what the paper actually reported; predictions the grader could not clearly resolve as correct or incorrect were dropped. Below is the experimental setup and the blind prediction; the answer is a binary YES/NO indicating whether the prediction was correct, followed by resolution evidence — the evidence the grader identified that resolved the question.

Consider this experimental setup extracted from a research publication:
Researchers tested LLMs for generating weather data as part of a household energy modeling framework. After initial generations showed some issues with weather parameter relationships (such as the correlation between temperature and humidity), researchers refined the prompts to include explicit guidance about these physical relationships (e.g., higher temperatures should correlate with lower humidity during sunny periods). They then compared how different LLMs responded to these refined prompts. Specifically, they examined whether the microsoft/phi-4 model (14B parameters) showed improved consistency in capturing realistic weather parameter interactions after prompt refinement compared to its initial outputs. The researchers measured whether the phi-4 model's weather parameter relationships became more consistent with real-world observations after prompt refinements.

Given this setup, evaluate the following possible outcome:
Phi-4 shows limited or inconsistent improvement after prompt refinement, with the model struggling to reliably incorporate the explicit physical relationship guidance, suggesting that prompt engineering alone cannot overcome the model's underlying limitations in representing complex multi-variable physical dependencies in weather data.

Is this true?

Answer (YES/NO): NO